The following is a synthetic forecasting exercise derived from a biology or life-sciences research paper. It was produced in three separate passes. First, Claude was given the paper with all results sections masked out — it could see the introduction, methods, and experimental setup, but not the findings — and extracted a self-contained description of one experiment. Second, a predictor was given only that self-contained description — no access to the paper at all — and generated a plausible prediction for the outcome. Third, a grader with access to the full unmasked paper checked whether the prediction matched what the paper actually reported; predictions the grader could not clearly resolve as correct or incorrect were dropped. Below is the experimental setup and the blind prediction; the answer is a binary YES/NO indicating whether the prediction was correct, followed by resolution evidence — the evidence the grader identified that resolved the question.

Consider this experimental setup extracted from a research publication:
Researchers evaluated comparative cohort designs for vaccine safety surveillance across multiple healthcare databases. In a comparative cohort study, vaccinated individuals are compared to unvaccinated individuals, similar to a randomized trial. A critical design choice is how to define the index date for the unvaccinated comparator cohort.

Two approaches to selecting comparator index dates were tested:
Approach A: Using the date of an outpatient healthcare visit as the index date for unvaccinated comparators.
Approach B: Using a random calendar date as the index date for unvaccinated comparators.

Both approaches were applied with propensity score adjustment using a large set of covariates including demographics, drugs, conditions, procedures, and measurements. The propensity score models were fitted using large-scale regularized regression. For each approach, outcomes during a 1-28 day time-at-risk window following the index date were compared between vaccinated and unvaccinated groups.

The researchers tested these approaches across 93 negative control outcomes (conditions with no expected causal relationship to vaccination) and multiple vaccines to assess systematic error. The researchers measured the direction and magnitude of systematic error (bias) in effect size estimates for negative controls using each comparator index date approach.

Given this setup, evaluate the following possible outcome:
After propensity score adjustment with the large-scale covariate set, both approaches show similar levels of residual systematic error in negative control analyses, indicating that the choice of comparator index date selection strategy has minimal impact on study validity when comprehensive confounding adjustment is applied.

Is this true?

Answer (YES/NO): NO